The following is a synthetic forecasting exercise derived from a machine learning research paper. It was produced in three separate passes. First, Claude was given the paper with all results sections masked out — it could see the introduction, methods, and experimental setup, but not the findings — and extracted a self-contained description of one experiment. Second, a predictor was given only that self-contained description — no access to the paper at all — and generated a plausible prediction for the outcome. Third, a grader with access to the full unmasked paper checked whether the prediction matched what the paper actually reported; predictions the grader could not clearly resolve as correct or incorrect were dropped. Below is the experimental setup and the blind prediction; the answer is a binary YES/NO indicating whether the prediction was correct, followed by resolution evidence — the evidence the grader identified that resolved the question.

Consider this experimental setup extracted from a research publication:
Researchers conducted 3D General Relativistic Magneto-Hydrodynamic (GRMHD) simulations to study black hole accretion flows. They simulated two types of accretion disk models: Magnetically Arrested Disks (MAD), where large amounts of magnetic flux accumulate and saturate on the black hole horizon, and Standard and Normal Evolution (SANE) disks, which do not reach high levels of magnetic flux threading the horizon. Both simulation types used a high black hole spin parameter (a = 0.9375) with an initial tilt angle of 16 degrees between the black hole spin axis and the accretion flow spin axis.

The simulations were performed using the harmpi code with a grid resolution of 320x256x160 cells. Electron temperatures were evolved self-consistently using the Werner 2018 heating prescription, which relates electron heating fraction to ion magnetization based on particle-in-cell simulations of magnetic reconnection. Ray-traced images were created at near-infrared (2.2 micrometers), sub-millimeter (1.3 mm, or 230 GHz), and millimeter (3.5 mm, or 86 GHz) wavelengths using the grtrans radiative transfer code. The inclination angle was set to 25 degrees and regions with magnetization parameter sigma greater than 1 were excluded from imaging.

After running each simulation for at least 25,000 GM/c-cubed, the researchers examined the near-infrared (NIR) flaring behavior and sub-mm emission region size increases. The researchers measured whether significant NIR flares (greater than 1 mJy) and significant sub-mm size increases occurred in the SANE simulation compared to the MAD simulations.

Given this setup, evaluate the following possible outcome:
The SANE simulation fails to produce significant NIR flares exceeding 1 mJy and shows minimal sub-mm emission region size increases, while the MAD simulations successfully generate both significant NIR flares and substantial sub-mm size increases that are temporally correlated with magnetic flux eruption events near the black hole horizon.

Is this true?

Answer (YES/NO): YES